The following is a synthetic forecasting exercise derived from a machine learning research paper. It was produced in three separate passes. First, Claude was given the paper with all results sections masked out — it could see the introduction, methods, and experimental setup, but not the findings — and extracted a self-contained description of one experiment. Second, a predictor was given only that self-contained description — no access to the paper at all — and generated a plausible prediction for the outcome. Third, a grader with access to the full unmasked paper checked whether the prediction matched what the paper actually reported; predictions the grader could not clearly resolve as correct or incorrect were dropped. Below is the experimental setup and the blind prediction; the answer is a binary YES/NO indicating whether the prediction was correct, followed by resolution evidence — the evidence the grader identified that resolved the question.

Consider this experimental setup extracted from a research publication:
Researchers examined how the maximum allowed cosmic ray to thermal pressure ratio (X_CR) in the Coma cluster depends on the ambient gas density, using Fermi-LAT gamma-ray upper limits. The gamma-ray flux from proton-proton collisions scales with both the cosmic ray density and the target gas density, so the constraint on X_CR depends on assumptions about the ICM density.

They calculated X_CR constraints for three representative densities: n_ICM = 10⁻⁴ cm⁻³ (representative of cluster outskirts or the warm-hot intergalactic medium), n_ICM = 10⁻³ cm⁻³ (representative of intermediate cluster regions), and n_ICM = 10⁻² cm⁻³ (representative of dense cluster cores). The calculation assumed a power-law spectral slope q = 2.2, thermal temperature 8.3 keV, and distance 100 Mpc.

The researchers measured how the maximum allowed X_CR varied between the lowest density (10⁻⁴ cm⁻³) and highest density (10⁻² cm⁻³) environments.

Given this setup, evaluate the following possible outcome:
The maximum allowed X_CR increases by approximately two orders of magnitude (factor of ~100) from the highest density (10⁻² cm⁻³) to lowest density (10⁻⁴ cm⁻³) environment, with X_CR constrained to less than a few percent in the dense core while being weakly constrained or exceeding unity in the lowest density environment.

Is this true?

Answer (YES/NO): NO